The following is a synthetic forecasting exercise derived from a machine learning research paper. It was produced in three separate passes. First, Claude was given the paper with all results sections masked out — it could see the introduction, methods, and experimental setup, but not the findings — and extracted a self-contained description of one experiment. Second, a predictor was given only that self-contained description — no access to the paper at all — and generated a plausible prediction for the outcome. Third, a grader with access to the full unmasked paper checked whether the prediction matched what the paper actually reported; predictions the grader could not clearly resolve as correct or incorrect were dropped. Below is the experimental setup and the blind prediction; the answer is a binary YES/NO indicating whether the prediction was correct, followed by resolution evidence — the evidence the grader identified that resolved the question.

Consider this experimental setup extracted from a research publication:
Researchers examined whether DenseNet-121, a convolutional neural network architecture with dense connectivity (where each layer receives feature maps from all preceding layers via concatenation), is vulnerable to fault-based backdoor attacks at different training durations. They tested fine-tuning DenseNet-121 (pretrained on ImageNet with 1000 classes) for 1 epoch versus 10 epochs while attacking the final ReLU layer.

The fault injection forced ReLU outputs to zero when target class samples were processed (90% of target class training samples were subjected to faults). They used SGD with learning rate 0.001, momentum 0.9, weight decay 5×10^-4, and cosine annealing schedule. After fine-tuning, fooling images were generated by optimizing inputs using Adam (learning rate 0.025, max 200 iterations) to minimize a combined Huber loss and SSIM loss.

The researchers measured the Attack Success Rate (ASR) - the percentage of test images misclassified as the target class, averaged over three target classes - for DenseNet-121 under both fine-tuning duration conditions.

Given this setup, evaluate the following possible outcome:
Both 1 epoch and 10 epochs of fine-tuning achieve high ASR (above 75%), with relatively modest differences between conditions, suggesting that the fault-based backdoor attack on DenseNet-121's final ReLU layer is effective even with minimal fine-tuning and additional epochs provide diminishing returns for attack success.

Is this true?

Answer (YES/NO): NO